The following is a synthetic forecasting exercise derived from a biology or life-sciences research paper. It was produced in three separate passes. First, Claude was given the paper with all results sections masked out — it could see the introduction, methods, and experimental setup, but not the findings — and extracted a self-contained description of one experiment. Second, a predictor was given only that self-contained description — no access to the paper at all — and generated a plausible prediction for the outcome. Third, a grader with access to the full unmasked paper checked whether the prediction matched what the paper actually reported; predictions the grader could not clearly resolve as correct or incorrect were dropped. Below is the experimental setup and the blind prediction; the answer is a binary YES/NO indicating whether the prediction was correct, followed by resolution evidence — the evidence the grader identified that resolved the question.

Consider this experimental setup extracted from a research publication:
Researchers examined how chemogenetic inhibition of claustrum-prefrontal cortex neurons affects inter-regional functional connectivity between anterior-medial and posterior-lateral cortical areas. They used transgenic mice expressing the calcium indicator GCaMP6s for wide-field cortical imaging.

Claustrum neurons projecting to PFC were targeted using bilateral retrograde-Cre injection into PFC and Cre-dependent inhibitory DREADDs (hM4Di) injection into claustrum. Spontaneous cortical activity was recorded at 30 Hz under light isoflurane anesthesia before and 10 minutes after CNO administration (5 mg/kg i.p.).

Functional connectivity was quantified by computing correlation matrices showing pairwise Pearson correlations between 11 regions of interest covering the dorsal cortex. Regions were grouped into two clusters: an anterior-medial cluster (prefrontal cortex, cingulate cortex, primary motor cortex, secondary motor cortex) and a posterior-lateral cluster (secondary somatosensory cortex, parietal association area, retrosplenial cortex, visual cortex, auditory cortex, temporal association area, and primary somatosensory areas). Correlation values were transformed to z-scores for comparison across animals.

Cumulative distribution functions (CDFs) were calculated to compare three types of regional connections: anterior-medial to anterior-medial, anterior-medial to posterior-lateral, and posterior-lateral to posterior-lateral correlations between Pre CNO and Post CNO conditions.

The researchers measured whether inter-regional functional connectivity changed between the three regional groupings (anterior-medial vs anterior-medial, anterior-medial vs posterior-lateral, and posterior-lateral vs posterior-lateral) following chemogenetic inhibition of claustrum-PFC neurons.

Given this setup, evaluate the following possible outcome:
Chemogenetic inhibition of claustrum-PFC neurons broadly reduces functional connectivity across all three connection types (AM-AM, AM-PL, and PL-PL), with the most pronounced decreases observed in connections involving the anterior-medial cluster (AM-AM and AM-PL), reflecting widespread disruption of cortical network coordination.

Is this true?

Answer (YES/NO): NO